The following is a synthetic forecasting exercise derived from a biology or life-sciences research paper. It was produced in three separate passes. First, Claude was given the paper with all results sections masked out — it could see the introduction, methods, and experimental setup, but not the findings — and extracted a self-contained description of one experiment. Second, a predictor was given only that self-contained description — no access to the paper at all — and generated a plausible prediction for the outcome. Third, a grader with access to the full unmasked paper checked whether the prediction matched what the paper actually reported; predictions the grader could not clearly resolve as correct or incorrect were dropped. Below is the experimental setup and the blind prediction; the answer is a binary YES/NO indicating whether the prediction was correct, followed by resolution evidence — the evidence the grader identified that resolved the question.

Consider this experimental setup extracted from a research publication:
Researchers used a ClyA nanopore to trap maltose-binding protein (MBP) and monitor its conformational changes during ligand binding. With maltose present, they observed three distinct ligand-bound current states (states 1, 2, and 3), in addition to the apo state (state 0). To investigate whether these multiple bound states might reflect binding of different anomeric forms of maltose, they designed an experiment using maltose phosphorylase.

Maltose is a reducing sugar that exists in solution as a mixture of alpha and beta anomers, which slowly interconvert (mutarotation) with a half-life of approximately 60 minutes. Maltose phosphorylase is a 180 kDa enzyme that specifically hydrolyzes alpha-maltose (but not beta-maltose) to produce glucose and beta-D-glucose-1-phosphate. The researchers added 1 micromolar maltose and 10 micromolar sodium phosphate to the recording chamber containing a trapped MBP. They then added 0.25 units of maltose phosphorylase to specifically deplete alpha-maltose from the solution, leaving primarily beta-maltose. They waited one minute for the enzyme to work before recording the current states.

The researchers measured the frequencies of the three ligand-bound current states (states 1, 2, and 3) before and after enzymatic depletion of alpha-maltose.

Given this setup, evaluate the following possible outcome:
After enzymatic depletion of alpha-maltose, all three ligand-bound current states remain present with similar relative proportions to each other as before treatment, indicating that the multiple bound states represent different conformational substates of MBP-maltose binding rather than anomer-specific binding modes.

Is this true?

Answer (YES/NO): NO